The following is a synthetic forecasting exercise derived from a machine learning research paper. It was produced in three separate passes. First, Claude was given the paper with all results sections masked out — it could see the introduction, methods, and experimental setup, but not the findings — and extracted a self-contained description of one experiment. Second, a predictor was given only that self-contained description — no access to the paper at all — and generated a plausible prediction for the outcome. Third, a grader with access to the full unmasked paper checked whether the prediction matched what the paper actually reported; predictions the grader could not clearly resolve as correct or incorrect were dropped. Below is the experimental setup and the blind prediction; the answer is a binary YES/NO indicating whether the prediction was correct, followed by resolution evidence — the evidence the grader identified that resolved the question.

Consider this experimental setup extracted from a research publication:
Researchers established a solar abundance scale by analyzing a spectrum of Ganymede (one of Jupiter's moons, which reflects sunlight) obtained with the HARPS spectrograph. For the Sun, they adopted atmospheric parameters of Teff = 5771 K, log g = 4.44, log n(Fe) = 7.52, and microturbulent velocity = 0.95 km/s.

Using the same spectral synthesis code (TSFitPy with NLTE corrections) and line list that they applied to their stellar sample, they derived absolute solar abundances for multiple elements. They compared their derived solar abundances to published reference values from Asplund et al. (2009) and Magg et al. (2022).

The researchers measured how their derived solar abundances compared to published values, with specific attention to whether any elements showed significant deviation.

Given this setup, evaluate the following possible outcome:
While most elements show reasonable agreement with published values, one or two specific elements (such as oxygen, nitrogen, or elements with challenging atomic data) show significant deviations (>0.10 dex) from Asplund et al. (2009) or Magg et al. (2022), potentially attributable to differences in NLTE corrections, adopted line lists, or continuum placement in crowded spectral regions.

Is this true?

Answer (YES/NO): NO